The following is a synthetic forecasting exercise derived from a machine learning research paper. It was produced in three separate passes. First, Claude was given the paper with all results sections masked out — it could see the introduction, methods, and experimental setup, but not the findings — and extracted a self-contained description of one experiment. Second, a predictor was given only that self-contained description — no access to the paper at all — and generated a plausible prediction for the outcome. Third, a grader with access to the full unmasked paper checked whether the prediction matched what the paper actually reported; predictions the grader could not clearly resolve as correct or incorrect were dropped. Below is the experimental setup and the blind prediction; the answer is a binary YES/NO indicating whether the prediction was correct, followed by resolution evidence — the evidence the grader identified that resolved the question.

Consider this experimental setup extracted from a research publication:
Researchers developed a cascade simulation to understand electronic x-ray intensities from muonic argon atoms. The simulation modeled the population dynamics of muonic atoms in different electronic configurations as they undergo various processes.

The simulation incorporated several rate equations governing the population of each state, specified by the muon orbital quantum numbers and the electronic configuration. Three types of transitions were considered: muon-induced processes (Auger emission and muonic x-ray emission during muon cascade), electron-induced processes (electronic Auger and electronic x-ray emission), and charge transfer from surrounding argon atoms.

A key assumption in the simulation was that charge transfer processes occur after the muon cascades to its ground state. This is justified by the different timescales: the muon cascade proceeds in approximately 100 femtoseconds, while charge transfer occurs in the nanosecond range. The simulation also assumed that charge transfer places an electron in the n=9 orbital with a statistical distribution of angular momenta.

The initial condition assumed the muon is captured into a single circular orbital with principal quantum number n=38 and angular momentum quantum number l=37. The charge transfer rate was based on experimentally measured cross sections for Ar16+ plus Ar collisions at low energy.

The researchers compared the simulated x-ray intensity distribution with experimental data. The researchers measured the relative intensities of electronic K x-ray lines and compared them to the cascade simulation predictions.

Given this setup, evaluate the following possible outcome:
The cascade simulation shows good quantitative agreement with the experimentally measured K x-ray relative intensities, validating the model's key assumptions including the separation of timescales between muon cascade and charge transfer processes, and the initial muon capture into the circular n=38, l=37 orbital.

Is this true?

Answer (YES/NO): YES